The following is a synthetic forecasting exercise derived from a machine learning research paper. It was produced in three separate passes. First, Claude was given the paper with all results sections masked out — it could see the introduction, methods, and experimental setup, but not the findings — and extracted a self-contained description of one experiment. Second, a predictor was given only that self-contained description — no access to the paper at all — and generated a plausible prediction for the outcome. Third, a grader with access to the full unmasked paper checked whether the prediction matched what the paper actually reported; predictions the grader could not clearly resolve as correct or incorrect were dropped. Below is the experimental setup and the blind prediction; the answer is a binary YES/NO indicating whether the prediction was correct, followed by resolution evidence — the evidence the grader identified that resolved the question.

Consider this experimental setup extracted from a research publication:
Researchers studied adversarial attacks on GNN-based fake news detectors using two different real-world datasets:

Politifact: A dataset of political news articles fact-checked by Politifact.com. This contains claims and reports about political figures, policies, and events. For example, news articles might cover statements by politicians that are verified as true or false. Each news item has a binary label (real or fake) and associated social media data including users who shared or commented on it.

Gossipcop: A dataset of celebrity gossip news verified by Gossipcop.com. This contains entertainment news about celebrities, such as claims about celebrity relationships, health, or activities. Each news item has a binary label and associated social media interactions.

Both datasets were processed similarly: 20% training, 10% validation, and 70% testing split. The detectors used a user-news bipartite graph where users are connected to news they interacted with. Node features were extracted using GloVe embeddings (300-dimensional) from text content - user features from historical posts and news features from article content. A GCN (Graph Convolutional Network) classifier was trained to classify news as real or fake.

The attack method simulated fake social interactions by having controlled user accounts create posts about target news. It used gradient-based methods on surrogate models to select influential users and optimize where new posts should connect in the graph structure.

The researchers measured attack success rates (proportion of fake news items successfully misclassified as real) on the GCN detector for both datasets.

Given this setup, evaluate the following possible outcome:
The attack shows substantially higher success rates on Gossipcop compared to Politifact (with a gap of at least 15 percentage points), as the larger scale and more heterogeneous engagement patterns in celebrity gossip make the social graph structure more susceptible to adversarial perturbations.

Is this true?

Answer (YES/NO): NO